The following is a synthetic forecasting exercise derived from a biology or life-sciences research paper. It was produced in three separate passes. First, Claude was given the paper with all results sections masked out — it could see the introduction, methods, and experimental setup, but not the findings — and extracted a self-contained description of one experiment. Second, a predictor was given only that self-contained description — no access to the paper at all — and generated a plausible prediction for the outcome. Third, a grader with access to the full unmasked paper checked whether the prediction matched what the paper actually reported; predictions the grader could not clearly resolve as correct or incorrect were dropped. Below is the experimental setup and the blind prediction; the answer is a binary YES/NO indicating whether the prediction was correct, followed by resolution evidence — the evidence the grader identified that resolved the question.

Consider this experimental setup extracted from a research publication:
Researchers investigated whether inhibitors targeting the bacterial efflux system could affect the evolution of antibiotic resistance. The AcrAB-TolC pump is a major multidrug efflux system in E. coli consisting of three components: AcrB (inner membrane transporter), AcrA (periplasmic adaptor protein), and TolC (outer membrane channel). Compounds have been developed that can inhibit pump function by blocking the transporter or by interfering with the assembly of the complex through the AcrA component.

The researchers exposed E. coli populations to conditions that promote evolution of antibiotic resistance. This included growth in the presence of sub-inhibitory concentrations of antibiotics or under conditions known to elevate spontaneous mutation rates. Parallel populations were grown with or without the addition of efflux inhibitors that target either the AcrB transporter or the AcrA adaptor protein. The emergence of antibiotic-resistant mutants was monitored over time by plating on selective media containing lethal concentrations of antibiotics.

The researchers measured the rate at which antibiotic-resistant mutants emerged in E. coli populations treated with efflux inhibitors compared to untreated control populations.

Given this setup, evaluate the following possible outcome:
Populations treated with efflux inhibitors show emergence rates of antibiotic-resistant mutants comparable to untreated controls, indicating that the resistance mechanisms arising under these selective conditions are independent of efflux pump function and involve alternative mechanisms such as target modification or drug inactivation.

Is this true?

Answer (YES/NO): NO